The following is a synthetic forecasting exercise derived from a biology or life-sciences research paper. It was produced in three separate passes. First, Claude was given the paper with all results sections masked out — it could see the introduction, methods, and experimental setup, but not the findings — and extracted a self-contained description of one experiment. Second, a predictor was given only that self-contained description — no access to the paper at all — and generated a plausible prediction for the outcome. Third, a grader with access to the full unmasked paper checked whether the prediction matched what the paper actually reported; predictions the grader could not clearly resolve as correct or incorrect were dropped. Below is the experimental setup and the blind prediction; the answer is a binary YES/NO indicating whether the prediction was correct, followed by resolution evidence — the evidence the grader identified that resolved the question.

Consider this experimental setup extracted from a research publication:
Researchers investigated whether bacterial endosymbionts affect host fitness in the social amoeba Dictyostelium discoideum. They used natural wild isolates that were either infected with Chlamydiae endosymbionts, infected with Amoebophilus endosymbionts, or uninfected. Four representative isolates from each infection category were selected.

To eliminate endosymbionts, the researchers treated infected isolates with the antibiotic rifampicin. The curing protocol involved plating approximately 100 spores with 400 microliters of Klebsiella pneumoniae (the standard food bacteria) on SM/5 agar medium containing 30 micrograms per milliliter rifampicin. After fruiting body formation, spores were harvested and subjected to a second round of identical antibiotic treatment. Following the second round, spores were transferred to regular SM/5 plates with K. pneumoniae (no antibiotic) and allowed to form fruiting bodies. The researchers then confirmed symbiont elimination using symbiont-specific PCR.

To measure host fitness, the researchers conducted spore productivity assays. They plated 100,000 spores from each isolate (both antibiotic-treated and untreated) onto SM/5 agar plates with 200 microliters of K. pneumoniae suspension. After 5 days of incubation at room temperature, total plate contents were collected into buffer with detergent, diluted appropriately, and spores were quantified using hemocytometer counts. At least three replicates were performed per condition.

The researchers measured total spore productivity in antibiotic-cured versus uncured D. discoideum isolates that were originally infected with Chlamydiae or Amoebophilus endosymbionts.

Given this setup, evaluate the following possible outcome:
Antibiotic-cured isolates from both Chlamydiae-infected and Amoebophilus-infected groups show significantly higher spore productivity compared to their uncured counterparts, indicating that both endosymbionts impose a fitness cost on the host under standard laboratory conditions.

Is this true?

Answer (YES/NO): NO